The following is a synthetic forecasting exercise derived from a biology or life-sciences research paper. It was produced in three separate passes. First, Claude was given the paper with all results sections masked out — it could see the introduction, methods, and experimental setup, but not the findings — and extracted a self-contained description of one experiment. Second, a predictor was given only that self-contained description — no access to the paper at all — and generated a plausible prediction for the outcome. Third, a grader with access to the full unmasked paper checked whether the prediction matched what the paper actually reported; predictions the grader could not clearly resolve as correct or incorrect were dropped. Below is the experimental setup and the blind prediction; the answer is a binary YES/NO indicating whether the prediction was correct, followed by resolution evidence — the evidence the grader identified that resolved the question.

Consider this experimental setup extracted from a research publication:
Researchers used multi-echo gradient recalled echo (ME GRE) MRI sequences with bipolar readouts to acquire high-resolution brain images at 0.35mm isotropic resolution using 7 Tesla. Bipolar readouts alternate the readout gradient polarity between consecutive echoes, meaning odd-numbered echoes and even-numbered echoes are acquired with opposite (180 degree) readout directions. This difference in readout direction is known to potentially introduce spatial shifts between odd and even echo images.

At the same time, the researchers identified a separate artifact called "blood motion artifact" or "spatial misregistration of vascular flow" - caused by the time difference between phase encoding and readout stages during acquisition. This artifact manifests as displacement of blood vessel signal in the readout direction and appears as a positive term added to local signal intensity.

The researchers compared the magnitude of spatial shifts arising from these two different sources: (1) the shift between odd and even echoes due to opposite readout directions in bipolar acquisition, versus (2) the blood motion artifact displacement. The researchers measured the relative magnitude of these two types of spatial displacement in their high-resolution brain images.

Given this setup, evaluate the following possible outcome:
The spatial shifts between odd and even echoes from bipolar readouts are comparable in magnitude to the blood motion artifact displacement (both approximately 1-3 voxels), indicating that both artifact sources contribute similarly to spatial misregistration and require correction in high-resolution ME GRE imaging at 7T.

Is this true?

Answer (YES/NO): NO